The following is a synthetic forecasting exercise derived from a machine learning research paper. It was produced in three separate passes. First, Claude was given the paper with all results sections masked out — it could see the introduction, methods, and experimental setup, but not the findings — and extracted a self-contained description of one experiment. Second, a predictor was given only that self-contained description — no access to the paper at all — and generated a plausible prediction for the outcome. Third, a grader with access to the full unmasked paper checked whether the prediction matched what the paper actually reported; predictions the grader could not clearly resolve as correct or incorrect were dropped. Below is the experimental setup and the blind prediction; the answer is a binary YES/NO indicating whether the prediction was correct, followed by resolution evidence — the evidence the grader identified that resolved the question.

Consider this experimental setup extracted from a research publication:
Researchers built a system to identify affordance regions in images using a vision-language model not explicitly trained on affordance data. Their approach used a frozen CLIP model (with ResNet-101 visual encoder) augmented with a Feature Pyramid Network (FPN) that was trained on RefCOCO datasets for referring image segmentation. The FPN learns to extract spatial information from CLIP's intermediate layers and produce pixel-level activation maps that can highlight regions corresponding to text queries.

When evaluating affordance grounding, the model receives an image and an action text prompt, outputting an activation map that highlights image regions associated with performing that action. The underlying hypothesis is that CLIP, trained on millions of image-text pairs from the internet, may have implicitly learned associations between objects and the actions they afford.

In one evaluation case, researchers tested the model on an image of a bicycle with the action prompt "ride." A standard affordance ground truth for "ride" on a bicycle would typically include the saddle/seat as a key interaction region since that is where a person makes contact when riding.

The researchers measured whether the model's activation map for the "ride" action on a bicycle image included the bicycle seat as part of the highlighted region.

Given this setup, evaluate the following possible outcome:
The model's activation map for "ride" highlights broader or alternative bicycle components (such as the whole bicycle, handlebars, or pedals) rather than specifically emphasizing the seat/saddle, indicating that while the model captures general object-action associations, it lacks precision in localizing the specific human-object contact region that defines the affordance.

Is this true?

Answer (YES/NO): YES